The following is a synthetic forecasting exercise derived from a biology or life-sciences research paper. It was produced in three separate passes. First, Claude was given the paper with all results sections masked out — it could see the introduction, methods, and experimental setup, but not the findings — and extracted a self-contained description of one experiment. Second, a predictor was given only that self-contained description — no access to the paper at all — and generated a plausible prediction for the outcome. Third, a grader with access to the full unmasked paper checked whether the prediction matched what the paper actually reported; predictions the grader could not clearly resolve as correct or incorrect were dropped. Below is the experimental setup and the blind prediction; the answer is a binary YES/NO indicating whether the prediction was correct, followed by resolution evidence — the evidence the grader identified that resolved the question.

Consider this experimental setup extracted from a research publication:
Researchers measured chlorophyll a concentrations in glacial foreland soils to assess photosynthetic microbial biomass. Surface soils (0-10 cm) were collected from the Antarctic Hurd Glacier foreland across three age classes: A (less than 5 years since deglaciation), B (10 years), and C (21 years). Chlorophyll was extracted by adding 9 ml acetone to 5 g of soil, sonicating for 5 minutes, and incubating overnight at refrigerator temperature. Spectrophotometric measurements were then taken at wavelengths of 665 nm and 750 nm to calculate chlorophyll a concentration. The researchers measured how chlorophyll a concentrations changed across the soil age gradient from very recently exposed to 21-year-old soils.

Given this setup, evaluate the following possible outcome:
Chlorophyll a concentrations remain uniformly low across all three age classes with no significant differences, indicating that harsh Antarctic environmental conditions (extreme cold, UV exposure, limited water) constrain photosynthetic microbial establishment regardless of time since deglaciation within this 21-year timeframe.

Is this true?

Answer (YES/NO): NO